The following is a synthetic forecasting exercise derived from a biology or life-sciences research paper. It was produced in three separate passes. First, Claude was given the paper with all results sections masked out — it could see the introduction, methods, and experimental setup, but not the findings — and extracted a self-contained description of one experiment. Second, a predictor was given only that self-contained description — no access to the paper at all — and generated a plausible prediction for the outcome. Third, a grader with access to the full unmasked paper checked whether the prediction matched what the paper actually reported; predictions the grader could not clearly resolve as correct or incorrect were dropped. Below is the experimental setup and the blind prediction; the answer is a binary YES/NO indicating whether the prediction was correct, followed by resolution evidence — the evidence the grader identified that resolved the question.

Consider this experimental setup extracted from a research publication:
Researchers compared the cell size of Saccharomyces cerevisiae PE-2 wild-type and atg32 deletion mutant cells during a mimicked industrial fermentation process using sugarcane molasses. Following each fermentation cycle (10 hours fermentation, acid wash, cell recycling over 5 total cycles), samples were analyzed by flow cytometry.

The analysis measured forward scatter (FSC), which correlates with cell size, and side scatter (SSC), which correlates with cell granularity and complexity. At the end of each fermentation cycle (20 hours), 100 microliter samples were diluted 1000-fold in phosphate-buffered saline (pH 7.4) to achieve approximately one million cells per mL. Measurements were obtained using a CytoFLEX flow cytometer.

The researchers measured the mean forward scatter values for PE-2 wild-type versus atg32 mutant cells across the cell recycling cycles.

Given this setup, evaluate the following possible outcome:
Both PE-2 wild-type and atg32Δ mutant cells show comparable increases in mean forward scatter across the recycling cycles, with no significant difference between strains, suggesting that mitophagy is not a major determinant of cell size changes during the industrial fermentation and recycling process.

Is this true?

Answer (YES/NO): NO